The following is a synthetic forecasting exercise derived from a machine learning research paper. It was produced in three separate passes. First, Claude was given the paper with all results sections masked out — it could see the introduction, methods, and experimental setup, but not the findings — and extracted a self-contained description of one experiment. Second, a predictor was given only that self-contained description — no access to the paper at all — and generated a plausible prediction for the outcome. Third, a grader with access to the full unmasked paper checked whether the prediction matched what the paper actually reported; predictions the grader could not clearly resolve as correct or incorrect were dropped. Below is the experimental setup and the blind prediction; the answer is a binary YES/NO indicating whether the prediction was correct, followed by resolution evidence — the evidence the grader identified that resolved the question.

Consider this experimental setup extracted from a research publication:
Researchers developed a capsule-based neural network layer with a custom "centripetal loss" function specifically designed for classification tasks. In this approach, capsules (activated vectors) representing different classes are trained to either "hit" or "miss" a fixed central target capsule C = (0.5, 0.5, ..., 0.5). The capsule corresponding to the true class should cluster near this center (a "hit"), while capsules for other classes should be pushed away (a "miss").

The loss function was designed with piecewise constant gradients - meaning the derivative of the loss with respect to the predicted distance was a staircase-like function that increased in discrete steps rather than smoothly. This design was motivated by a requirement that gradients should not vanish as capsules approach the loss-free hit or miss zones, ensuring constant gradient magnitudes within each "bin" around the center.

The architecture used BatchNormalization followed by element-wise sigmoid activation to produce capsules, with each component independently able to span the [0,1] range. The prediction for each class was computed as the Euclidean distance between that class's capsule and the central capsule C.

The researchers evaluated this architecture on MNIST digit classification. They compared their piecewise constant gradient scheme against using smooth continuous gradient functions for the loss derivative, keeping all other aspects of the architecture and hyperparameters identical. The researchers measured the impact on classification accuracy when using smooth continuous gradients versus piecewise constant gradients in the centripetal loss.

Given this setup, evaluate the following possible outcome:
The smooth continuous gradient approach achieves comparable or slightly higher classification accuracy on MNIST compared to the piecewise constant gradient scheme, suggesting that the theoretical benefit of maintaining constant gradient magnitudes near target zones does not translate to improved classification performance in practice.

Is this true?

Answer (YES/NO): YES